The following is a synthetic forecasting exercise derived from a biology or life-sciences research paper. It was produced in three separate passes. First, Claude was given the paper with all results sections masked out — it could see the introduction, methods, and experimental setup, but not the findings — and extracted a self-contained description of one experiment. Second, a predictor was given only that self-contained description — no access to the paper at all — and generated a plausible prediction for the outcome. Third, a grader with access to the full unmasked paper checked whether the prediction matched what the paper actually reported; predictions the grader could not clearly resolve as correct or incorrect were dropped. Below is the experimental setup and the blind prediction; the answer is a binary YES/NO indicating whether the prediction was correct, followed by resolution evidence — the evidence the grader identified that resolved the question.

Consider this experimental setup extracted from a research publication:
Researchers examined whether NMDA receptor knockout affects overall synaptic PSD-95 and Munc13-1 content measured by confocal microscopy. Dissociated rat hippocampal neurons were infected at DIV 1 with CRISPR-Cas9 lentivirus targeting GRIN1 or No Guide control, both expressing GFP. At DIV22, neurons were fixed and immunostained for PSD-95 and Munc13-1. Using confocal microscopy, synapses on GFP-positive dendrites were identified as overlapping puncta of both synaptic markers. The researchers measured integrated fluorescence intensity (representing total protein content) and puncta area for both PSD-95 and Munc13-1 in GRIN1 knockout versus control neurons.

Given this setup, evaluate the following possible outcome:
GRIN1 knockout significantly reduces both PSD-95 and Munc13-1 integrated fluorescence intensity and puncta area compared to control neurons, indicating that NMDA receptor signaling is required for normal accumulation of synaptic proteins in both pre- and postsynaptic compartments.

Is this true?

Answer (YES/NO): NO